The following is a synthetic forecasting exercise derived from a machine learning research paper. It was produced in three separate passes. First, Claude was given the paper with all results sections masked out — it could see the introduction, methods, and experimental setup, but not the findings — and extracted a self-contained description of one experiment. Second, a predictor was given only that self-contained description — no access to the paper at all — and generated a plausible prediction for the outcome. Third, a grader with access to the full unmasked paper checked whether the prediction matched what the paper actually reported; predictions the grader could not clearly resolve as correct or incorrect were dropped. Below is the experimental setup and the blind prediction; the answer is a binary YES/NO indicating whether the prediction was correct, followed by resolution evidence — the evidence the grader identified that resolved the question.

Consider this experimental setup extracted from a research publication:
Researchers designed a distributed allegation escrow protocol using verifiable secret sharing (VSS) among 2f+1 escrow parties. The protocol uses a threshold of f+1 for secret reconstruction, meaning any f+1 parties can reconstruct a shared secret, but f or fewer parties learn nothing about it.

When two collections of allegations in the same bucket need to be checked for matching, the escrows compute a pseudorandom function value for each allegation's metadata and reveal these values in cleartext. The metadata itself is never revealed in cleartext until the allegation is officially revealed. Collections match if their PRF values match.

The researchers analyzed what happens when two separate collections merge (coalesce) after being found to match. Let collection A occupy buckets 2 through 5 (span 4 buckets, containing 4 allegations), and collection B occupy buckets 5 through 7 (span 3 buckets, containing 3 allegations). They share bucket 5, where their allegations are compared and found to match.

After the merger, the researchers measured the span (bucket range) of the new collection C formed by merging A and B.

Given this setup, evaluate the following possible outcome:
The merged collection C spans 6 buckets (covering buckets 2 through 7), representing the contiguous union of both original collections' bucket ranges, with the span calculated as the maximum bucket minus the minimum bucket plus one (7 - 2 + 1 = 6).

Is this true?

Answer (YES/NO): NO